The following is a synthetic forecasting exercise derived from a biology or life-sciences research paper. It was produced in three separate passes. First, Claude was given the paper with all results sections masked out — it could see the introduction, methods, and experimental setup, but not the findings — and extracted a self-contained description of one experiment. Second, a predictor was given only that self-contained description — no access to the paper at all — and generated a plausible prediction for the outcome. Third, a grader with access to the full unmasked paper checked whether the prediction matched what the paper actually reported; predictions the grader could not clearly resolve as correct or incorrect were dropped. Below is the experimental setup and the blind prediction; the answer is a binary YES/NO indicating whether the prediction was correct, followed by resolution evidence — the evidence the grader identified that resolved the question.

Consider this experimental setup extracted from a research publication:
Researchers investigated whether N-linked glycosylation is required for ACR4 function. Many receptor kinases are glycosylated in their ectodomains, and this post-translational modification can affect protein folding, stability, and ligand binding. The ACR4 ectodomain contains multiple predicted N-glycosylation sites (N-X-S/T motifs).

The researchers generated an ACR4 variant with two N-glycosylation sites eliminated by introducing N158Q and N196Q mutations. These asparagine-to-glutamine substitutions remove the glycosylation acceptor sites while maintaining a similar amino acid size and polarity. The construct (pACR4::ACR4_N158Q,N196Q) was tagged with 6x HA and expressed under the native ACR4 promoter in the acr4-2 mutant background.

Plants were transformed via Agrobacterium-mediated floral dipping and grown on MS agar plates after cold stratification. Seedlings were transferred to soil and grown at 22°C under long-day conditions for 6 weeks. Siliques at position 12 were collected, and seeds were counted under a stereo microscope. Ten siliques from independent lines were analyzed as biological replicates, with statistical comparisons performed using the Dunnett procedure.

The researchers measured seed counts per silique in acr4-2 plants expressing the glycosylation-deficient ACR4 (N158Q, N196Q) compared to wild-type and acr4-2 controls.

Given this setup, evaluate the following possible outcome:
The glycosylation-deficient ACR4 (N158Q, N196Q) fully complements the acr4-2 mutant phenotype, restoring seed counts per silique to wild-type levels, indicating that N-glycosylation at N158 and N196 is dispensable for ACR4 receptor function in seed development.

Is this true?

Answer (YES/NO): NO